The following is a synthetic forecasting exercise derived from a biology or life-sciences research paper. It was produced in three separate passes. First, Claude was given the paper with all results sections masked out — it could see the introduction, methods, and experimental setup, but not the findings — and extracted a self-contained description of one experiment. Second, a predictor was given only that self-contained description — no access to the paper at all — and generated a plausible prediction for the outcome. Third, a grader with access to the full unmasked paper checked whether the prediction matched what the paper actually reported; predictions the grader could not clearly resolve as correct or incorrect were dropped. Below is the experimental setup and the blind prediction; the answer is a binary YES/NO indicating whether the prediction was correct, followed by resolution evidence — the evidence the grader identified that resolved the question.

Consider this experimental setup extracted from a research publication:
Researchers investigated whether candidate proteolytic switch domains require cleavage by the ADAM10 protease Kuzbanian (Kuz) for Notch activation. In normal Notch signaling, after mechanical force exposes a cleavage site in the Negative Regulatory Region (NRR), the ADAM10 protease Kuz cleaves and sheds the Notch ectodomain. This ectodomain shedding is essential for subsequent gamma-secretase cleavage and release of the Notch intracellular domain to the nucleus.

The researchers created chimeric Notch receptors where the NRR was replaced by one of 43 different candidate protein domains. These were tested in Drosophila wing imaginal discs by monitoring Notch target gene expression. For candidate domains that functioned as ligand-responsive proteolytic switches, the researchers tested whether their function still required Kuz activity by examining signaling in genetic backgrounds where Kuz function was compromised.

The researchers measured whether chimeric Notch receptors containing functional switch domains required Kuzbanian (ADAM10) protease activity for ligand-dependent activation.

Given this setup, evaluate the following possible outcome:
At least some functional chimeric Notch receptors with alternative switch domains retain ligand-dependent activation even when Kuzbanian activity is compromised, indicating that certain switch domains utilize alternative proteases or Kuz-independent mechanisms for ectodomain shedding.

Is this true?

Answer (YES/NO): NO